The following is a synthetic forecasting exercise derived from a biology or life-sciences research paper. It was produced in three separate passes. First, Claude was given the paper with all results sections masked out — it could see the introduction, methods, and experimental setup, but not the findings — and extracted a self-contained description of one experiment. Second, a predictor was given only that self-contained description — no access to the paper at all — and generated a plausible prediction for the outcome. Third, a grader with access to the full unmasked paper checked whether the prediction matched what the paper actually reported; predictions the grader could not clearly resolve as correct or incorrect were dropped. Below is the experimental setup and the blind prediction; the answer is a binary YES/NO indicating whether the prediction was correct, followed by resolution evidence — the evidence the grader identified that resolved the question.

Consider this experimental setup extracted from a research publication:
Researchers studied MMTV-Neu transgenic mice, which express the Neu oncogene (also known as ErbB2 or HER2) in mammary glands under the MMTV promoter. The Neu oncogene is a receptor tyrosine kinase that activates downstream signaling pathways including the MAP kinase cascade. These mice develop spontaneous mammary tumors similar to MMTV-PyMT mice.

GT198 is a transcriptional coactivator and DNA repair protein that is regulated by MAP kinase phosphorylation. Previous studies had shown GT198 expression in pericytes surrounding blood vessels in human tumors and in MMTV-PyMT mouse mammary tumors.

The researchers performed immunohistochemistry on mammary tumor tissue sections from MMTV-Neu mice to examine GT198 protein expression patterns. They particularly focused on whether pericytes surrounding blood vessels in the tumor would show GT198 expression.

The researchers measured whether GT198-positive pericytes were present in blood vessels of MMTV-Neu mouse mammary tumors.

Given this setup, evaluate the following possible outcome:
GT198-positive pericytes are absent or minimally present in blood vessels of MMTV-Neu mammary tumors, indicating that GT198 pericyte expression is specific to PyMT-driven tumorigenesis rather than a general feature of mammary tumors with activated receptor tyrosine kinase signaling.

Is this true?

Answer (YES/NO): NO